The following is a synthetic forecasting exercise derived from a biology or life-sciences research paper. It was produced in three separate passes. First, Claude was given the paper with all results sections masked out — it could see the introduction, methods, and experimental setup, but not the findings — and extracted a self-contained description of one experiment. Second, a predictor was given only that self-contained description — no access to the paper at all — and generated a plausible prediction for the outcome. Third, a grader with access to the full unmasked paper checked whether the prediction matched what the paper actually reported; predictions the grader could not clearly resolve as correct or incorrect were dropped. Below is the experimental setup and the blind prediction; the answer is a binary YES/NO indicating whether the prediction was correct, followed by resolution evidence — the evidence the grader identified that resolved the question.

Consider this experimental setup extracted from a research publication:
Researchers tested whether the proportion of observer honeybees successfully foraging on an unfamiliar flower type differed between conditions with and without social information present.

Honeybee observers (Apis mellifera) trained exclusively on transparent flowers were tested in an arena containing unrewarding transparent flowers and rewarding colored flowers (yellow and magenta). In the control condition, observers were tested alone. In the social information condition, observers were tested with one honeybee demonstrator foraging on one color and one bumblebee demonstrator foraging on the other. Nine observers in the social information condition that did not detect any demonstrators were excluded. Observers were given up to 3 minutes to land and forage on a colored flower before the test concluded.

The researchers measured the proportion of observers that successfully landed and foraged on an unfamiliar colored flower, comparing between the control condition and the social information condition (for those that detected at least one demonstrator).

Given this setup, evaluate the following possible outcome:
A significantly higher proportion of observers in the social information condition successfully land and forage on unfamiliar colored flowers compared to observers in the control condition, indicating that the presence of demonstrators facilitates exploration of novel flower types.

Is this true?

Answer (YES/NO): NO